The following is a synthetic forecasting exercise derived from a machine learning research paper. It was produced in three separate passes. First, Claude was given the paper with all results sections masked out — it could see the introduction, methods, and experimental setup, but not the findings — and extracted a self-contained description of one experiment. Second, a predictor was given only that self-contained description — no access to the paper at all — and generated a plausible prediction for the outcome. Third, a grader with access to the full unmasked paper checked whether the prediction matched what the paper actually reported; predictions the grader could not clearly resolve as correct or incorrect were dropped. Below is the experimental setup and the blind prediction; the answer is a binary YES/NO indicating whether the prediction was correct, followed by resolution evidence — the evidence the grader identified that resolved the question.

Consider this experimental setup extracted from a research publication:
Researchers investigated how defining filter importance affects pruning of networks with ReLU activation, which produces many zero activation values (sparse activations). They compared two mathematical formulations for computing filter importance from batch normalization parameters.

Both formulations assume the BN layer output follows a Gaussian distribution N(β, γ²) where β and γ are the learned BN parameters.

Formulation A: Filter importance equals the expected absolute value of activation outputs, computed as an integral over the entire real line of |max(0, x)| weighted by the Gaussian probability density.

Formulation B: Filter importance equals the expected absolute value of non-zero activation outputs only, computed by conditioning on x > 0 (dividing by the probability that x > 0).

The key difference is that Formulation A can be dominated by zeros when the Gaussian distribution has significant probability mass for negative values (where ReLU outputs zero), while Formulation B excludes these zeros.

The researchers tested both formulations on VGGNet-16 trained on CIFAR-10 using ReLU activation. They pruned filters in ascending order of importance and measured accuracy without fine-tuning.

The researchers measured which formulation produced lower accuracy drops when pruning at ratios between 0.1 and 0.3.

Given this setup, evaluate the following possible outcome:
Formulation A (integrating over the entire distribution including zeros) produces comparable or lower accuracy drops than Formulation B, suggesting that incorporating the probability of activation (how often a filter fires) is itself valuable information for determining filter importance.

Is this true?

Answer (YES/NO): NO